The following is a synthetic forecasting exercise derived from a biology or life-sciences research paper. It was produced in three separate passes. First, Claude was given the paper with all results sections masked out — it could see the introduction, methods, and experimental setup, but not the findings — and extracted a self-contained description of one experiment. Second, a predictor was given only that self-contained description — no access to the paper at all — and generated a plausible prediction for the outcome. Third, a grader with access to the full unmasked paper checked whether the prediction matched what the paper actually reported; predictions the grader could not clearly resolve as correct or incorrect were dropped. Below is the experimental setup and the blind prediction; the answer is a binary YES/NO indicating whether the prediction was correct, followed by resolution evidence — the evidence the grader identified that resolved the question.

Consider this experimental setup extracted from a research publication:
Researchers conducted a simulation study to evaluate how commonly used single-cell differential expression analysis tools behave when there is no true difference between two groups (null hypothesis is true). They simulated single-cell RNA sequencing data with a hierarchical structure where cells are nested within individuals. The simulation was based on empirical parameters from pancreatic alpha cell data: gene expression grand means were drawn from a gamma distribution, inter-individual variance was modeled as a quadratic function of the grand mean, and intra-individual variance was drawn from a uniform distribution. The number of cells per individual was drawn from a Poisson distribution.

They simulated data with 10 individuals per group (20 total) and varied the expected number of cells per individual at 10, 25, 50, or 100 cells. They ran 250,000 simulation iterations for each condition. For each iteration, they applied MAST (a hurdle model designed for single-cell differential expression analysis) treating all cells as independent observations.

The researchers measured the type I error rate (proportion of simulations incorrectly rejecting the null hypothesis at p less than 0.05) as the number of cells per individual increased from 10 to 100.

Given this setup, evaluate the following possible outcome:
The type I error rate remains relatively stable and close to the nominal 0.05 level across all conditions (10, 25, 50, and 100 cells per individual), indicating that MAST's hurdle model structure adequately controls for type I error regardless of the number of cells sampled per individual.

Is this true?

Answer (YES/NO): NO